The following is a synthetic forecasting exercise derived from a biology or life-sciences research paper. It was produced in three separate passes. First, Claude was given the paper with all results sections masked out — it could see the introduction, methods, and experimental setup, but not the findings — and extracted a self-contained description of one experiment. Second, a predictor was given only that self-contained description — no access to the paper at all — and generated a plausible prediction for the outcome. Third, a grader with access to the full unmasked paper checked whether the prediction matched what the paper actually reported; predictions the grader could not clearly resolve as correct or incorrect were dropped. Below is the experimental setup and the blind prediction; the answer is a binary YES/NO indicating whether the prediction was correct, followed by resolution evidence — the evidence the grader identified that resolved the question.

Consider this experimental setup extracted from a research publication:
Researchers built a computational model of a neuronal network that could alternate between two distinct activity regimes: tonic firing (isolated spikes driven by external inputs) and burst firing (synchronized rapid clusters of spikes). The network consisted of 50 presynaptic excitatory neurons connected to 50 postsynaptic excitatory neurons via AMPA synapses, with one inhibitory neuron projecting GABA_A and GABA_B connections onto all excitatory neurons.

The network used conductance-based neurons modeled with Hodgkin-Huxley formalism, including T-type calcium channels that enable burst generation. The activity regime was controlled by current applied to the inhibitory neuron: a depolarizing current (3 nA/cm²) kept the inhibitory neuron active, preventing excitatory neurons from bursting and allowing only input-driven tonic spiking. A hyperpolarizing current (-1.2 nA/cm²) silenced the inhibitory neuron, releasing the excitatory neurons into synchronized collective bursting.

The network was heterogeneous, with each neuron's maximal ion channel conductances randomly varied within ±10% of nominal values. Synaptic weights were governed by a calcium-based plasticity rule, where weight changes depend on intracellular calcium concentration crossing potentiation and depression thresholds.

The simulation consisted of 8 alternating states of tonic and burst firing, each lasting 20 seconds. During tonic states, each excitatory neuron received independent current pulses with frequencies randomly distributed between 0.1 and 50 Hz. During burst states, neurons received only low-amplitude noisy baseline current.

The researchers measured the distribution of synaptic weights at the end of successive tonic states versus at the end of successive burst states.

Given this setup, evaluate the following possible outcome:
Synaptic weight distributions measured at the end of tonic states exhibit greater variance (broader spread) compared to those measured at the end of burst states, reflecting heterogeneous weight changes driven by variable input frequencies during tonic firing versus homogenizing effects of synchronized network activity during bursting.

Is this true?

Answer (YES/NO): YES